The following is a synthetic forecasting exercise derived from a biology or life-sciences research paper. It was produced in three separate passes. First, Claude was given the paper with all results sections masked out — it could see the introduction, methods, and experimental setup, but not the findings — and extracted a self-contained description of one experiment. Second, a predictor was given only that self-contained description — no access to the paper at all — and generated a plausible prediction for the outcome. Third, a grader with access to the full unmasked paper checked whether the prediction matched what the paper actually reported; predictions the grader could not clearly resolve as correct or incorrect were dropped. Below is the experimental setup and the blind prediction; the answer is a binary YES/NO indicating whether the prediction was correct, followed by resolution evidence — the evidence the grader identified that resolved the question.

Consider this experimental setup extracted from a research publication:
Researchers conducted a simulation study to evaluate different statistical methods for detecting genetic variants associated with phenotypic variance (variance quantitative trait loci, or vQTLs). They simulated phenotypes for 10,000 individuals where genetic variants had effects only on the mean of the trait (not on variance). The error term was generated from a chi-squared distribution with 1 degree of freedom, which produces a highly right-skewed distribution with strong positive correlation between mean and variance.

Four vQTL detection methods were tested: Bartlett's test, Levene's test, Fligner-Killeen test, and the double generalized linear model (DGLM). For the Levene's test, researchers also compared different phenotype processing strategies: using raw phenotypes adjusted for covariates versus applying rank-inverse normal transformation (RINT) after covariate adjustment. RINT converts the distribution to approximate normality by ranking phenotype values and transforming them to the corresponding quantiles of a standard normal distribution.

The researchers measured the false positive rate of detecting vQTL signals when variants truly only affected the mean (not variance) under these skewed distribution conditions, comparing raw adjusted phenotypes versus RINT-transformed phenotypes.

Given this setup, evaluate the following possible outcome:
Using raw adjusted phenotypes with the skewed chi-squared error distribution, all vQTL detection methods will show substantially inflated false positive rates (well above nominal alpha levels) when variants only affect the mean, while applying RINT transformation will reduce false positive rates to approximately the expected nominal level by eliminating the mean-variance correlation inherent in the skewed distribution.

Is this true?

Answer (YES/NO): NO